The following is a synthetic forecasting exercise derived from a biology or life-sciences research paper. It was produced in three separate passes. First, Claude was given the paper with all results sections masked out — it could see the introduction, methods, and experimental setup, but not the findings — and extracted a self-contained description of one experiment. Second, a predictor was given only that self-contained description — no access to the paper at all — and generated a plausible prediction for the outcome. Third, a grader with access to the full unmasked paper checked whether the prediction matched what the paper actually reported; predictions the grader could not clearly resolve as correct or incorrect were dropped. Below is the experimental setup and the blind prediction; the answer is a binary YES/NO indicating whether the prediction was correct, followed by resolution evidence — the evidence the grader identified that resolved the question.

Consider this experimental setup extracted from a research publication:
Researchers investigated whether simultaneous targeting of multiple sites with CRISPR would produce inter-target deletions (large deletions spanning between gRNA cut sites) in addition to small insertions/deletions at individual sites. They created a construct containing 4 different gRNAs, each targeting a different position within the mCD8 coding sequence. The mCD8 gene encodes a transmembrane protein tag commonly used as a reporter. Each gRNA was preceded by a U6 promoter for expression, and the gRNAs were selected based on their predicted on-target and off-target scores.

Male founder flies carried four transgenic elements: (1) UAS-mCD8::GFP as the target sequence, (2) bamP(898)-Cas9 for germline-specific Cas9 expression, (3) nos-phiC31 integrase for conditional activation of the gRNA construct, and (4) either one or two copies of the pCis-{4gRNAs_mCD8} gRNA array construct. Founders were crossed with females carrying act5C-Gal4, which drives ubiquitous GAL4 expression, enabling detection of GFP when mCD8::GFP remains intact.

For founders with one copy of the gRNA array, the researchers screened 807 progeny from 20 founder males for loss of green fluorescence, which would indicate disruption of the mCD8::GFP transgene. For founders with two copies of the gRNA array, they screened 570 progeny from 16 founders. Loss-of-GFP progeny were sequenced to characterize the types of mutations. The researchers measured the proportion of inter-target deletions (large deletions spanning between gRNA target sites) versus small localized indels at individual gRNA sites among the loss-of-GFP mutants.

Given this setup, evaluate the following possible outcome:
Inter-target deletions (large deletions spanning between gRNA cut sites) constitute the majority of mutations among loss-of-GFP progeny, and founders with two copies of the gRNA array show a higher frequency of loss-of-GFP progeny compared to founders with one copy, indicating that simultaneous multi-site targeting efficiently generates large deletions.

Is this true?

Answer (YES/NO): NO